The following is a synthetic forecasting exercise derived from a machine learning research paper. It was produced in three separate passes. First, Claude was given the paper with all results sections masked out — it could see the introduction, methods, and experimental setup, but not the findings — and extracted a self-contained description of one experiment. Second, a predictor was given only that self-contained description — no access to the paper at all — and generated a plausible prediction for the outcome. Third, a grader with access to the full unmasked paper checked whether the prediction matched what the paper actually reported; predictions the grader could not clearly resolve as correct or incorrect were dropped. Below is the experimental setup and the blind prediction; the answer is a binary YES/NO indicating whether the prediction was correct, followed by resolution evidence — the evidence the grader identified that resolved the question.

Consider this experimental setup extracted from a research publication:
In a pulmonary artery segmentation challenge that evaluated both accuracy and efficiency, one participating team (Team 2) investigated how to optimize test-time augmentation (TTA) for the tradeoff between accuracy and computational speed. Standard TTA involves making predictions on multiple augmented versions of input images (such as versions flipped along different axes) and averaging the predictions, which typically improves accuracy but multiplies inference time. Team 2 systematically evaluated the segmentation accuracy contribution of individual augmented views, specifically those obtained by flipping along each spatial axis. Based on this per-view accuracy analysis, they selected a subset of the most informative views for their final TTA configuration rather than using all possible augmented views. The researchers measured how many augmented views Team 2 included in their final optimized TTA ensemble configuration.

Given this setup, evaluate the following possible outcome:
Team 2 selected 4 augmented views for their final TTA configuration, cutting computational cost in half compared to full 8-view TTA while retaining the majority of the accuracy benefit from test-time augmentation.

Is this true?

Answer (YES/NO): NO